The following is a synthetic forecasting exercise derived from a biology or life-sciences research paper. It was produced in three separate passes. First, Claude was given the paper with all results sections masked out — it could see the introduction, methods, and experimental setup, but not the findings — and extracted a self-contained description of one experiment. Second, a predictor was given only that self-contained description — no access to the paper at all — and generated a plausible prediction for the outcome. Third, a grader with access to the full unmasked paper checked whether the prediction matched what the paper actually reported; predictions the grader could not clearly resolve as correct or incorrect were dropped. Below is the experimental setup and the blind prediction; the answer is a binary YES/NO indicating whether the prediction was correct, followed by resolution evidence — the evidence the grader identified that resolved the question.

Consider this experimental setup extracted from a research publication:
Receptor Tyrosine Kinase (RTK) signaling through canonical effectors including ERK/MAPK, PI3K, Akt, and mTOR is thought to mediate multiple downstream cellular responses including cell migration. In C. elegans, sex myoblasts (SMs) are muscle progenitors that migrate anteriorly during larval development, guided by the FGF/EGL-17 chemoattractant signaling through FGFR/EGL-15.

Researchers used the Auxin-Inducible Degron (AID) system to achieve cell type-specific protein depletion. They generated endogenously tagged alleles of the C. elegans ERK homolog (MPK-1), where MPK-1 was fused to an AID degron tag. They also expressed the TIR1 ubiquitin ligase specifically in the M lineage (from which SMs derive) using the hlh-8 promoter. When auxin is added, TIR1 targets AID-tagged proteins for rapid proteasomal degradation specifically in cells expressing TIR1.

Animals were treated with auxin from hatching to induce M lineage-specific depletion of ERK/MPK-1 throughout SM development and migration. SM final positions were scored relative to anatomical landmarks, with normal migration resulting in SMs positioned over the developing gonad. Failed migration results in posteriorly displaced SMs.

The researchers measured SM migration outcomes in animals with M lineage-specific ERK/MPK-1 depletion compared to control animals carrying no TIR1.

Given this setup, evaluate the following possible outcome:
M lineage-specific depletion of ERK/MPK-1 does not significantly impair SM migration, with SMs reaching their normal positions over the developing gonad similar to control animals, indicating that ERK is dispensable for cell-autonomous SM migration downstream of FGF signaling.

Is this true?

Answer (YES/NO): YES